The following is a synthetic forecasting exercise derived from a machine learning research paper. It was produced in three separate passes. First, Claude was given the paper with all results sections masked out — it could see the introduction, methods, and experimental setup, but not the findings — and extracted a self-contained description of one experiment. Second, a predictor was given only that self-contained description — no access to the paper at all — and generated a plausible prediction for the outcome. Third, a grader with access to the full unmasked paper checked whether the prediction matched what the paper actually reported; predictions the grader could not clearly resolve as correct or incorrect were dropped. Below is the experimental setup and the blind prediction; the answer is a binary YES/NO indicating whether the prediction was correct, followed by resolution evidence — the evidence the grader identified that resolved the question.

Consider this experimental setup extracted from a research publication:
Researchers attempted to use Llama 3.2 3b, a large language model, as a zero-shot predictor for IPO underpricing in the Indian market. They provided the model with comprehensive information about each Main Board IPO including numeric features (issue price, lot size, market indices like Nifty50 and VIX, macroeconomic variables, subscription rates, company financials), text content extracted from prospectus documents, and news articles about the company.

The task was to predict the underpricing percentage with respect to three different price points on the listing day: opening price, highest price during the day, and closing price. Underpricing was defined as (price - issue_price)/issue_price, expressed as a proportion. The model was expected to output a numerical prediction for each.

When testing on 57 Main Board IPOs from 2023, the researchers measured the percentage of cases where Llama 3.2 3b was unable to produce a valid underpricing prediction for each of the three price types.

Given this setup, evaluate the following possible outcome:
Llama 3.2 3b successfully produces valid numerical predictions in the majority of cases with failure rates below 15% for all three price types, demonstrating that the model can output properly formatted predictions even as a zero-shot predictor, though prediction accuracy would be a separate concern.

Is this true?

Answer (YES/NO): NO